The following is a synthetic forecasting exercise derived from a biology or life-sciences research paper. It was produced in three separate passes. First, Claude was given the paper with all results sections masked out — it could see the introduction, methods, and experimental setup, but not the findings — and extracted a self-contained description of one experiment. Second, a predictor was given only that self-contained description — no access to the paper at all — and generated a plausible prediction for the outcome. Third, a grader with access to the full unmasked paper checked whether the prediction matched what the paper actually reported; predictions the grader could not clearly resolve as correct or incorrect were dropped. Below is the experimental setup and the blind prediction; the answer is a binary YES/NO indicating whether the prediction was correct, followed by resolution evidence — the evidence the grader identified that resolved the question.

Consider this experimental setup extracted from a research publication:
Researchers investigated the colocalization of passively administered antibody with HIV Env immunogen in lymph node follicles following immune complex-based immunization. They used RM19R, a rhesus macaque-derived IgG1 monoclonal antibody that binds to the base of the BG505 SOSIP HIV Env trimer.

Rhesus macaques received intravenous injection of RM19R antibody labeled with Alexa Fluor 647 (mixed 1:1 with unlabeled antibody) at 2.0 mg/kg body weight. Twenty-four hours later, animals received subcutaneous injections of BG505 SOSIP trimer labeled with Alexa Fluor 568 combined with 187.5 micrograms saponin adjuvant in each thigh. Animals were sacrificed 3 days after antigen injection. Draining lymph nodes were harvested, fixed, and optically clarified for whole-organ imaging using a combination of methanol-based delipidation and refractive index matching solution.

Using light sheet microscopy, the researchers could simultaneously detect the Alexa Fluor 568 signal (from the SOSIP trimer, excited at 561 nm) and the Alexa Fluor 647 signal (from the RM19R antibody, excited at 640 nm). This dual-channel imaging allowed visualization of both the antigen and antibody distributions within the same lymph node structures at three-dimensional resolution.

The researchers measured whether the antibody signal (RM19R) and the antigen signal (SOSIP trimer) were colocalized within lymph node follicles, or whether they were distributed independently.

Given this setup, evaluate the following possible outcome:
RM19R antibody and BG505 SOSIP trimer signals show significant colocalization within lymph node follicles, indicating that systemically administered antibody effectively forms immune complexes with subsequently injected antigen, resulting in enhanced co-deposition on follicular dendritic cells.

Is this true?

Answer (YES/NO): YES